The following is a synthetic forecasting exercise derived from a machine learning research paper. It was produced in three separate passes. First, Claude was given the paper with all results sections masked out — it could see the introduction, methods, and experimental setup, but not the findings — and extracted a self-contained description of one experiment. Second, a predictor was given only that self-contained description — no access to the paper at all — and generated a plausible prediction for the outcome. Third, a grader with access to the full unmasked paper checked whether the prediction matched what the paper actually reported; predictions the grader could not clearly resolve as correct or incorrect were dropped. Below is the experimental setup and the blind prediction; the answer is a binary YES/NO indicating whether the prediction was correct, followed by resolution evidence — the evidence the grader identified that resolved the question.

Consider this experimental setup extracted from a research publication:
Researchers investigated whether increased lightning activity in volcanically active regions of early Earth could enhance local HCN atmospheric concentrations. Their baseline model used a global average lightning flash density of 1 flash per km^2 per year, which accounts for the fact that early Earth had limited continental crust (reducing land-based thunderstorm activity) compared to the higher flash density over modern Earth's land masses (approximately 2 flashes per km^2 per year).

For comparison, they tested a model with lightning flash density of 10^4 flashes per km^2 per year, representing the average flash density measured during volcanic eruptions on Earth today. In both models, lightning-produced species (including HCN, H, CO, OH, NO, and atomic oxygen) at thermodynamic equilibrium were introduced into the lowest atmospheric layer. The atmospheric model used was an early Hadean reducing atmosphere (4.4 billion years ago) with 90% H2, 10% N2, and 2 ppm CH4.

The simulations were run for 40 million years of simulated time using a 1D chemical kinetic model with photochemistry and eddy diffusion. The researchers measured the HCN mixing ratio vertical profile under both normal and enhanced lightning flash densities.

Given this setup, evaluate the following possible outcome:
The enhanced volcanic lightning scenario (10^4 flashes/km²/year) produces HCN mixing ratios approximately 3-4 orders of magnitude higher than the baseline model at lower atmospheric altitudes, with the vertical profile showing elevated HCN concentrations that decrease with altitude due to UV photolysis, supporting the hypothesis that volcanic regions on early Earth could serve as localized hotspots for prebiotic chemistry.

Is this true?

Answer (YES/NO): NO